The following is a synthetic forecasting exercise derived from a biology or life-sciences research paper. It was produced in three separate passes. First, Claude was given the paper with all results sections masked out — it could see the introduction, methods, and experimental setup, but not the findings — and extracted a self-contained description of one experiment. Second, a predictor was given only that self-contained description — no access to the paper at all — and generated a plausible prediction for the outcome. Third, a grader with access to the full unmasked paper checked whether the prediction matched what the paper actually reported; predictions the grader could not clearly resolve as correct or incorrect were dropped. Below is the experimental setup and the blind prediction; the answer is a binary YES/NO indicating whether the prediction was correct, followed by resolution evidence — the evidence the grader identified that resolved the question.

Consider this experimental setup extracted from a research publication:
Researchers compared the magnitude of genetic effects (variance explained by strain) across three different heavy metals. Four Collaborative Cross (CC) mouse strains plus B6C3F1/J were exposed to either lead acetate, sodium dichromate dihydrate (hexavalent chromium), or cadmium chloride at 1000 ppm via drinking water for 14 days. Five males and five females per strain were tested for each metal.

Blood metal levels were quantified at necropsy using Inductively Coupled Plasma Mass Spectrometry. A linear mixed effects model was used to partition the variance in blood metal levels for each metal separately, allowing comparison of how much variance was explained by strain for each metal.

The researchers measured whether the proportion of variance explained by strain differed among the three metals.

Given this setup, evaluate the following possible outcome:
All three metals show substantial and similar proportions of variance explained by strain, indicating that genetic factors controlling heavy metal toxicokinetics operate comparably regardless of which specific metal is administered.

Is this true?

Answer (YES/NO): NO